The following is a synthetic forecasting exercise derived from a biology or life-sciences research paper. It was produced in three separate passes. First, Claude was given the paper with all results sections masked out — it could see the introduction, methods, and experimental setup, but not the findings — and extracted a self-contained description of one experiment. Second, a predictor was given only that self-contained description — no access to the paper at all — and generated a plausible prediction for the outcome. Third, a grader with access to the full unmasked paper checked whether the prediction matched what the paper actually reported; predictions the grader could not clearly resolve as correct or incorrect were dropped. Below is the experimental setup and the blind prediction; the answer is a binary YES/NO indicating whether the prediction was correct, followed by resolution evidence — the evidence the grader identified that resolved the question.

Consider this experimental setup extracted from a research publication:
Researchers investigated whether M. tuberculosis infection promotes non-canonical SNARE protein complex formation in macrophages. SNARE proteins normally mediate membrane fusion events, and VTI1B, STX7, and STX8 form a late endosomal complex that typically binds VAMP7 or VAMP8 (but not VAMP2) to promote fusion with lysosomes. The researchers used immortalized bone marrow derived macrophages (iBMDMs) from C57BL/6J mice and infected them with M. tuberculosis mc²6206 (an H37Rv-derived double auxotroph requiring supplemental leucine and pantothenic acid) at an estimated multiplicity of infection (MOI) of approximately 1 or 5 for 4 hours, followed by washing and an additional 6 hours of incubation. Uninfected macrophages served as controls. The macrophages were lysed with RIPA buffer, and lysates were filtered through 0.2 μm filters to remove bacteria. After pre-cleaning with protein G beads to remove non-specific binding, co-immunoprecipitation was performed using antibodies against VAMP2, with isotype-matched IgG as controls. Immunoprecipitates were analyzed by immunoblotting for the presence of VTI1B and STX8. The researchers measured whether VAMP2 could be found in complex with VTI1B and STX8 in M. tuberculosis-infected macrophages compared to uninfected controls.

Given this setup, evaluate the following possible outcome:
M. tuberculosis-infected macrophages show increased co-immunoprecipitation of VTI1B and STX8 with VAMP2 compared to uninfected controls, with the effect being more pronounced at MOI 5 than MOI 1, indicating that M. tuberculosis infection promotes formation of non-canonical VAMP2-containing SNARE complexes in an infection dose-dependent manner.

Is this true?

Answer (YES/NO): NO